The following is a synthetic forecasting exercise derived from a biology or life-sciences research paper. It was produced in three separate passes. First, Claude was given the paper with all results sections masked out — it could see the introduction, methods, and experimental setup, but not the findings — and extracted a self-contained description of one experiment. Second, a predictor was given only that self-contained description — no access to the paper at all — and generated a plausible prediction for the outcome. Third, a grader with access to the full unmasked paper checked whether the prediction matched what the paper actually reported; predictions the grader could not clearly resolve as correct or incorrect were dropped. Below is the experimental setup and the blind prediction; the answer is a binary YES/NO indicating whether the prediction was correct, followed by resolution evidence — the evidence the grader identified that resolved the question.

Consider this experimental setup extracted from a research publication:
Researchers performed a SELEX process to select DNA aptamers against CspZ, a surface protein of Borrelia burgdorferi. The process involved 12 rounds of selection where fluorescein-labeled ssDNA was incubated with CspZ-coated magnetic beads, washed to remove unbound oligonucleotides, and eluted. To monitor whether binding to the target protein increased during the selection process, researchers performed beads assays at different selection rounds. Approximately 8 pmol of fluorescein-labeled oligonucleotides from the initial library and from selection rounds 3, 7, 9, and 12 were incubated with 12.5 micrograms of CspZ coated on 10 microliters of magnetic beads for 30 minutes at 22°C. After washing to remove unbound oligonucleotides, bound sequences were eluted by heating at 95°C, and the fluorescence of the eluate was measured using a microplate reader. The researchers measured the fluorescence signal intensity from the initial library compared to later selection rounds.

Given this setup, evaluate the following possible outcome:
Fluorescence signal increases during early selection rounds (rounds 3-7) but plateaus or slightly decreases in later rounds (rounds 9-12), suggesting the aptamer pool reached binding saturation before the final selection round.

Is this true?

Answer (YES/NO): NO